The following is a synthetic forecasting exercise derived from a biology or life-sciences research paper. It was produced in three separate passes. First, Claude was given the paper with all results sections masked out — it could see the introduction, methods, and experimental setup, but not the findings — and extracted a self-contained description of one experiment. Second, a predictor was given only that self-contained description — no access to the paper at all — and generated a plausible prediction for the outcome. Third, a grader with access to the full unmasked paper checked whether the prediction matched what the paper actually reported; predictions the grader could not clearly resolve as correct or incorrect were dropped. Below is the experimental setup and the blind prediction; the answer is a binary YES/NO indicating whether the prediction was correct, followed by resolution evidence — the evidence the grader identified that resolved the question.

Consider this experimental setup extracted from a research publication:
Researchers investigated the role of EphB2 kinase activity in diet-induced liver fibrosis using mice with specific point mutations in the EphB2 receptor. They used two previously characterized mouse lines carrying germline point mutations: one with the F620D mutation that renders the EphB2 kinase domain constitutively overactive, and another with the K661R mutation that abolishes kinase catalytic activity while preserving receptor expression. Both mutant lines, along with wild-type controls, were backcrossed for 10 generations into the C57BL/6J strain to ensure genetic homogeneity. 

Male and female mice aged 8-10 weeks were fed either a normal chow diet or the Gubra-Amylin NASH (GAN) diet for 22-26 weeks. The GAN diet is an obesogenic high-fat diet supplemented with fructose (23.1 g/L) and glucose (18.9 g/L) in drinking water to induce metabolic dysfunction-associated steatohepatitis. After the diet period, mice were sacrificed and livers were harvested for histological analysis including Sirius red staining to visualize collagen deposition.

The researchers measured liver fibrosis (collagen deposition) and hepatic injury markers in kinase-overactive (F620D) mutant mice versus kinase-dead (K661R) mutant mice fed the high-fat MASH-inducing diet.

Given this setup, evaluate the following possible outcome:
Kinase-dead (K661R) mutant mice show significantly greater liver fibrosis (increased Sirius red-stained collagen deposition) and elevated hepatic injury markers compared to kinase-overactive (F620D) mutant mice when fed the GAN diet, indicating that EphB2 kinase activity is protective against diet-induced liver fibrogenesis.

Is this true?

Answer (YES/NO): NO